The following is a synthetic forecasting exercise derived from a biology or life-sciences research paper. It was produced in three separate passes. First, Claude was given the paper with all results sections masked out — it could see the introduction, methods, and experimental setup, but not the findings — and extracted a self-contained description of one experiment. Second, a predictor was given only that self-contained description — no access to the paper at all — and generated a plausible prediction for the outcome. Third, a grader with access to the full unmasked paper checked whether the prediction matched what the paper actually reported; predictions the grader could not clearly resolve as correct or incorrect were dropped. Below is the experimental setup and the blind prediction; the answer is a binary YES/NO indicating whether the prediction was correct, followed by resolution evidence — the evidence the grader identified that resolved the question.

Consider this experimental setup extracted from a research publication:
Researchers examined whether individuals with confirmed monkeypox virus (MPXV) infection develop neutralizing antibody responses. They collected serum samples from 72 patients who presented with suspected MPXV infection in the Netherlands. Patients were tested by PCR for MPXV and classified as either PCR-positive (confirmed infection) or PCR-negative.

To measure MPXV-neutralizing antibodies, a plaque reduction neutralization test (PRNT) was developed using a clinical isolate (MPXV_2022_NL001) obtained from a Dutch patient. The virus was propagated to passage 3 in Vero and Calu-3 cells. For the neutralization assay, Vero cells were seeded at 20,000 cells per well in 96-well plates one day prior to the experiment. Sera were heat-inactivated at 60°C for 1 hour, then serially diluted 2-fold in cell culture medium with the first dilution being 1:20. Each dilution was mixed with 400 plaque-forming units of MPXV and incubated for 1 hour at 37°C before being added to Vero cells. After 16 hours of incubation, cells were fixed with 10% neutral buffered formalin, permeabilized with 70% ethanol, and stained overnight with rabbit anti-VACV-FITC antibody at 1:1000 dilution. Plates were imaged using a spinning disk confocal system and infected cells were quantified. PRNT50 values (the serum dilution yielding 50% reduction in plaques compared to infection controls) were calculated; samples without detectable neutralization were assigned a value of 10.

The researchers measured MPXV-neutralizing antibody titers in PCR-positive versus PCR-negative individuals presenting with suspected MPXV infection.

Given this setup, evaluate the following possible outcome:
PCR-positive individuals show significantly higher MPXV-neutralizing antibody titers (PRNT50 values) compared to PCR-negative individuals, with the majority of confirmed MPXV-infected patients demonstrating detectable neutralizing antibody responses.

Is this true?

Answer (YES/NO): NO